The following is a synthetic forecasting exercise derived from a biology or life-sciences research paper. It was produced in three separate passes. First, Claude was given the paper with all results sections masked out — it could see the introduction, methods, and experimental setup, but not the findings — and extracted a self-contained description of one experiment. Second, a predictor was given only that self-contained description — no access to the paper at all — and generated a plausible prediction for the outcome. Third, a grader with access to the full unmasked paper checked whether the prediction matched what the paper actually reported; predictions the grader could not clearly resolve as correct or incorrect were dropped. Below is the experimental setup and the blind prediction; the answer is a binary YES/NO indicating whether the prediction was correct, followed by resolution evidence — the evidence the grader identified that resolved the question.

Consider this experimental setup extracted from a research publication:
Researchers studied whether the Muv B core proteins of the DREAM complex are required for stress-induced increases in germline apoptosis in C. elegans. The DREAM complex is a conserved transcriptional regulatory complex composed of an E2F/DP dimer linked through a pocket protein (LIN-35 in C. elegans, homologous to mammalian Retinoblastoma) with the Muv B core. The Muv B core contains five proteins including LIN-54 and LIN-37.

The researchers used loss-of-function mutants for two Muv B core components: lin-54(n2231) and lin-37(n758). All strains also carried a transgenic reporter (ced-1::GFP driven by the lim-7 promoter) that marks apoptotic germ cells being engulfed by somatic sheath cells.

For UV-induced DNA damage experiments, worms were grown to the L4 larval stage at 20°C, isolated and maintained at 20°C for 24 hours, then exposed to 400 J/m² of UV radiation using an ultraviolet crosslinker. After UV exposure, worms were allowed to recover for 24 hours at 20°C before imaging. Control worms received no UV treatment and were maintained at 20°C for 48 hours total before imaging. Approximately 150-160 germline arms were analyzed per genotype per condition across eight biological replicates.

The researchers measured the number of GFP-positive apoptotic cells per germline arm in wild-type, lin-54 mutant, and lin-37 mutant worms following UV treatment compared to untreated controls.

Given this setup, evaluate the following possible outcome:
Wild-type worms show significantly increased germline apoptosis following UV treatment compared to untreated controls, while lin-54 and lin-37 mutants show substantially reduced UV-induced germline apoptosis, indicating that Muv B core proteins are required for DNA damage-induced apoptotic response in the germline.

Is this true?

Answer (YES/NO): YES